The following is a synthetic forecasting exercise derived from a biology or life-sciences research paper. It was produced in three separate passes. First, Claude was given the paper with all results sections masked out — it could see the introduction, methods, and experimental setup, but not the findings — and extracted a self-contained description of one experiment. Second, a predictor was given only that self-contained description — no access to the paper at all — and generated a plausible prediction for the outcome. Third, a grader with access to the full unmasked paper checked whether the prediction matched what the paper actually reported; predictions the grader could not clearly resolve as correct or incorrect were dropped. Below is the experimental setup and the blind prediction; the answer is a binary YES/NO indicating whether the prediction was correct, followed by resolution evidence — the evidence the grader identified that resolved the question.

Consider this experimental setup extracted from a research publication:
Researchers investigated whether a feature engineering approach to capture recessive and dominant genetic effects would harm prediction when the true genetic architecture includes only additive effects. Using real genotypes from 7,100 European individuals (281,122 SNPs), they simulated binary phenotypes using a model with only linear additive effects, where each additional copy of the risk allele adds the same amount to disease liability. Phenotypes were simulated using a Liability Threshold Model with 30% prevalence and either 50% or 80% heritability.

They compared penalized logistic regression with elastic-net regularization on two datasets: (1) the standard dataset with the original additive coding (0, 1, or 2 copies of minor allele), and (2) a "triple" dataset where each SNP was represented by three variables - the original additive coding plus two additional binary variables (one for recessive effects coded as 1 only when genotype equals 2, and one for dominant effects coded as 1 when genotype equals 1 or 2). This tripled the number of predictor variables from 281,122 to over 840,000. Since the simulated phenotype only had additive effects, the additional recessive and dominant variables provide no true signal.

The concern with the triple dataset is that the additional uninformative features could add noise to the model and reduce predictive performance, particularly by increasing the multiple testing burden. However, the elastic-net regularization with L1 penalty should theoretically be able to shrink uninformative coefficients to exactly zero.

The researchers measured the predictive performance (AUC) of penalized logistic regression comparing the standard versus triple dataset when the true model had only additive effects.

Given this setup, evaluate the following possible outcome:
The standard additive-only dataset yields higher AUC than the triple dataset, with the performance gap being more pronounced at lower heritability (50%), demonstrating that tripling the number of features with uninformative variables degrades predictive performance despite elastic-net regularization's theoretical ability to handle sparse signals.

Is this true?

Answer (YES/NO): NO